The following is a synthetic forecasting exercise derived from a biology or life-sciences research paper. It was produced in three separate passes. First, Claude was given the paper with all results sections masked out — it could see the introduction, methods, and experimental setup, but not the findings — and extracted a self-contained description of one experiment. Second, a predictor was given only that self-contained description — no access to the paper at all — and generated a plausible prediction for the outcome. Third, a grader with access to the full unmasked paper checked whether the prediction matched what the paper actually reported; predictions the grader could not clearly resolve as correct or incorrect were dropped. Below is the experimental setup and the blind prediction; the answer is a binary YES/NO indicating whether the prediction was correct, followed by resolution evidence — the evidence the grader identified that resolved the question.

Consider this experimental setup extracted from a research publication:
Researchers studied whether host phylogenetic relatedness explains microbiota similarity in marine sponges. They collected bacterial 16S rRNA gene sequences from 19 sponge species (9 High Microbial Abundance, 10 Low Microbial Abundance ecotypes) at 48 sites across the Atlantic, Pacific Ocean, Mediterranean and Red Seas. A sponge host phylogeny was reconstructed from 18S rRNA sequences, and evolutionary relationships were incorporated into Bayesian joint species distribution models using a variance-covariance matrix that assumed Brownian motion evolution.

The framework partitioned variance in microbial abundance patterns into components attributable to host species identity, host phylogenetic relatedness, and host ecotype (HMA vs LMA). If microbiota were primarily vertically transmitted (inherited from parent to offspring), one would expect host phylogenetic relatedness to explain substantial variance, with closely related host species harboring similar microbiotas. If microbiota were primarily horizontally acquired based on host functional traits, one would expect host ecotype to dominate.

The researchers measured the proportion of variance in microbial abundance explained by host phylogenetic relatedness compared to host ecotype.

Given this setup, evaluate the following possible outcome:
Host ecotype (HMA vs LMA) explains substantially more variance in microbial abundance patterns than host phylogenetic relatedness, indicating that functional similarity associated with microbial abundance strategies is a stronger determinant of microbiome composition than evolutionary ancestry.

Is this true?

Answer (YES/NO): NO